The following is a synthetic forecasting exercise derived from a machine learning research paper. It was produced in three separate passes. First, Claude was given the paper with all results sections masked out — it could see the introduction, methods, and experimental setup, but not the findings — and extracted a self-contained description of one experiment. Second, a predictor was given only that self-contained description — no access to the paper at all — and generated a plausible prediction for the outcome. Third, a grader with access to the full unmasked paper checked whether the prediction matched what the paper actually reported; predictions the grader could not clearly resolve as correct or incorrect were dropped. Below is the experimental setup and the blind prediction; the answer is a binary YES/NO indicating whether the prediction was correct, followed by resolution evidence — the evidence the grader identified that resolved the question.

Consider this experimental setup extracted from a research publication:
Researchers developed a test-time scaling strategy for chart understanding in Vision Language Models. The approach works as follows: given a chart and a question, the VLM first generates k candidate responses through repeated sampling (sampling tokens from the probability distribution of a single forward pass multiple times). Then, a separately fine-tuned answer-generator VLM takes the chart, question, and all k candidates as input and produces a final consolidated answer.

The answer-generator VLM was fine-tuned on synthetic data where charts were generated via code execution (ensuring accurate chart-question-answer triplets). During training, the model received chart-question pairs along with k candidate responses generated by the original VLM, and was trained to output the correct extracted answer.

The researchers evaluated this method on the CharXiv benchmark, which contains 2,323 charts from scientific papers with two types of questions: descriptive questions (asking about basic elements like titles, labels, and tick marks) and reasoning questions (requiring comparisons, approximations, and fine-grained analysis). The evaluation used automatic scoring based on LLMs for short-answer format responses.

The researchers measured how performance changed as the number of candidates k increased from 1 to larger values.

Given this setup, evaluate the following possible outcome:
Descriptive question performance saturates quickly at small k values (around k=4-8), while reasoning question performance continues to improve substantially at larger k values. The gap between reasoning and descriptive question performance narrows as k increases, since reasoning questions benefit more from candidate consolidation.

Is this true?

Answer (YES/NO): NO